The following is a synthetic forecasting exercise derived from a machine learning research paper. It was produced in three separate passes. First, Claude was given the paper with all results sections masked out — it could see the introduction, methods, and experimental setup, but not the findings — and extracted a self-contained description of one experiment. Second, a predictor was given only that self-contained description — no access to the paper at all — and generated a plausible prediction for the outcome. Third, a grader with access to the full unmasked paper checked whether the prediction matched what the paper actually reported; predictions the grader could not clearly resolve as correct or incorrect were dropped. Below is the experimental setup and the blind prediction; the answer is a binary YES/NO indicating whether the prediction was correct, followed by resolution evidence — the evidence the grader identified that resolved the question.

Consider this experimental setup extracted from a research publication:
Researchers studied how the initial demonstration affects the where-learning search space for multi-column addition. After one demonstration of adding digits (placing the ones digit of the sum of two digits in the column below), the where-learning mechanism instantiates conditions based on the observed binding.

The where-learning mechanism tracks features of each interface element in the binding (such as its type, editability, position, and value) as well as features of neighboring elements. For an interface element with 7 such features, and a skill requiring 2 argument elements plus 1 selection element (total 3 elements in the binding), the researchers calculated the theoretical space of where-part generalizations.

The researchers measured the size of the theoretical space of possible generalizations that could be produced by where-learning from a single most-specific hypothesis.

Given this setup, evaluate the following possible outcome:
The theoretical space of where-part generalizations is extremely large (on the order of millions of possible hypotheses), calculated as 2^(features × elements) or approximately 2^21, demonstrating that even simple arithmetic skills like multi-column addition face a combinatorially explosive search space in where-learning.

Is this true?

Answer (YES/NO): NO